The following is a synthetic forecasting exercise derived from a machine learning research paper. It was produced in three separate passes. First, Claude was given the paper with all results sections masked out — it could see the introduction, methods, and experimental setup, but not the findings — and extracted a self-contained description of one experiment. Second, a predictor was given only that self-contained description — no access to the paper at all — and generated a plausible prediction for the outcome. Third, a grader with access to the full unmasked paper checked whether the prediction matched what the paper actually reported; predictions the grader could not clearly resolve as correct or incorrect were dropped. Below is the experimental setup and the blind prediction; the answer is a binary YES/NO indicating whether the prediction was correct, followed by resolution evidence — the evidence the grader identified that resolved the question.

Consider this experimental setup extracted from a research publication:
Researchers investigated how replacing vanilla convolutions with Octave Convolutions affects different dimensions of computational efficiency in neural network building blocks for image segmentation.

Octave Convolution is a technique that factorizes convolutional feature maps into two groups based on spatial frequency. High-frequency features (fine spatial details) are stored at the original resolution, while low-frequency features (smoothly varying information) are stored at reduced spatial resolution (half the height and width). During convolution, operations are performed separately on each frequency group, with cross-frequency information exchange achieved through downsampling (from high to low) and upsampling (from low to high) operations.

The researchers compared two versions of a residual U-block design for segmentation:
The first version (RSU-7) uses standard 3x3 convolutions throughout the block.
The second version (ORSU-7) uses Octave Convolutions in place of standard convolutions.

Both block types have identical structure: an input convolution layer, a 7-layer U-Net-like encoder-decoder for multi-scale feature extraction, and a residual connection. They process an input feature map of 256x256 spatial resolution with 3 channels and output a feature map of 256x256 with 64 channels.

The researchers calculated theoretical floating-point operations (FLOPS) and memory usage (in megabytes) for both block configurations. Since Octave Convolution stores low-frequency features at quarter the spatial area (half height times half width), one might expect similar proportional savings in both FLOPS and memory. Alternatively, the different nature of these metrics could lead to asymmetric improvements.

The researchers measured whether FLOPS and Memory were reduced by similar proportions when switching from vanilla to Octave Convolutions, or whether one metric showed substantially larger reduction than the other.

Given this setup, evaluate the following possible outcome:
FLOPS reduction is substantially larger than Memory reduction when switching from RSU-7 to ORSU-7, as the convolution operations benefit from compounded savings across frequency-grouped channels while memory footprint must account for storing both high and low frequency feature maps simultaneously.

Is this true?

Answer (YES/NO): YES